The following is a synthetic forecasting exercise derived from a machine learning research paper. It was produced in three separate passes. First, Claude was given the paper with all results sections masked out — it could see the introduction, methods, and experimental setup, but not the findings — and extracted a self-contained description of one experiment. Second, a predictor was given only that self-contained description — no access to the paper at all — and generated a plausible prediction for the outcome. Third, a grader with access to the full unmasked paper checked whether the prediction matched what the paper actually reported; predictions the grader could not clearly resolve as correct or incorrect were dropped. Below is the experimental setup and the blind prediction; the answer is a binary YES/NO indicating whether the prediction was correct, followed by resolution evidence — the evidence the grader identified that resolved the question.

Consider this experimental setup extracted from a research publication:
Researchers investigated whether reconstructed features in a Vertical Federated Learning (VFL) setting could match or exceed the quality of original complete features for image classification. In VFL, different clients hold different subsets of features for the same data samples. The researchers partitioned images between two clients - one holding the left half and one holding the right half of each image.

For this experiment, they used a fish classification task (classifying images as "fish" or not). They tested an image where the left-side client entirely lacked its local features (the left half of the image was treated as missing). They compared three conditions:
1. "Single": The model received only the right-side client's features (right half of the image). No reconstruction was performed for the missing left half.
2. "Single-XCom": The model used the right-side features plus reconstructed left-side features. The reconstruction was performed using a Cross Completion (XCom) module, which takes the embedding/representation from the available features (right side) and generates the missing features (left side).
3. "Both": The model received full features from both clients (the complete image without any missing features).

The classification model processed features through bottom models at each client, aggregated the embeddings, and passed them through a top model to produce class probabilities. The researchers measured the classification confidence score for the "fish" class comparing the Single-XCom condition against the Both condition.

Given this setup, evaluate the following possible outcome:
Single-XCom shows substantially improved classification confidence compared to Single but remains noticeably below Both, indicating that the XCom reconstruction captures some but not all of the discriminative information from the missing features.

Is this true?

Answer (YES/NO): NO